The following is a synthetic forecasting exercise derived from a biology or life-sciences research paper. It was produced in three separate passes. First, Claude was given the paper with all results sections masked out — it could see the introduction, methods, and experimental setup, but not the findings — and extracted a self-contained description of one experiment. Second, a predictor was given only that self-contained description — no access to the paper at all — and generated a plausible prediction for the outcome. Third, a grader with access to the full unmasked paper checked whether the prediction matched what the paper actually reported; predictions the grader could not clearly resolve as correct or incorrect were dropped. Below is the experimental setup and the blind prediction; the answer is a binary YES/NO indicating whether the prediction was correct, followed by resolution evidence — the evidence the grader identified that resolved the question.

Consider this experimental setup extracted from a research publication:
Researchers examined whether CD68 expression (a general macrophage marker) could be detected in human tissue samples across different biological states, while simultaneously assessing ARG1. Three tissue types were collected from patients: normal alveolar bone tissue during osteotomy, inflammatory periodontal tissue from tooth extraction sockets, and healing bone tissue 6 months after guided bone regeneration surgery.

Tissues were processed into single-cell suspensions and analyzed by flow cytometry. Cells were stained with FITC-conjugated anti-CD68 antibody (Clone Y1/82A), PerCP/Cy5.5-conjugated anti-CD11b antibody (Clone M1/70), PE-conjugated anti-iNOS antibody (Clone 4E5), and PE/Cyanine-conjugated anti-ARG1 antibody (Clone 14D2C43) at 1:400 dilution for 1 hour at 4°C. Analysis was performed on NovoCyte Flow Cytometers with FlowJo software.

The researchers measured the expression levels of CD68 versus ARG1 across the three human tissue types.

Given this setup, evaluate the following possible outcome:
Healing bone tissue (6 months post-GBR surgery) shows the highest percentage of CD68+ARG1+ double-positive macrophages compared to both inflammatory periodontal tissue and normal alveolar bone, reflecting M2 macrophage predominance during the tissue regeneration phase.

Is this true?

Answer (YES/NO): NO